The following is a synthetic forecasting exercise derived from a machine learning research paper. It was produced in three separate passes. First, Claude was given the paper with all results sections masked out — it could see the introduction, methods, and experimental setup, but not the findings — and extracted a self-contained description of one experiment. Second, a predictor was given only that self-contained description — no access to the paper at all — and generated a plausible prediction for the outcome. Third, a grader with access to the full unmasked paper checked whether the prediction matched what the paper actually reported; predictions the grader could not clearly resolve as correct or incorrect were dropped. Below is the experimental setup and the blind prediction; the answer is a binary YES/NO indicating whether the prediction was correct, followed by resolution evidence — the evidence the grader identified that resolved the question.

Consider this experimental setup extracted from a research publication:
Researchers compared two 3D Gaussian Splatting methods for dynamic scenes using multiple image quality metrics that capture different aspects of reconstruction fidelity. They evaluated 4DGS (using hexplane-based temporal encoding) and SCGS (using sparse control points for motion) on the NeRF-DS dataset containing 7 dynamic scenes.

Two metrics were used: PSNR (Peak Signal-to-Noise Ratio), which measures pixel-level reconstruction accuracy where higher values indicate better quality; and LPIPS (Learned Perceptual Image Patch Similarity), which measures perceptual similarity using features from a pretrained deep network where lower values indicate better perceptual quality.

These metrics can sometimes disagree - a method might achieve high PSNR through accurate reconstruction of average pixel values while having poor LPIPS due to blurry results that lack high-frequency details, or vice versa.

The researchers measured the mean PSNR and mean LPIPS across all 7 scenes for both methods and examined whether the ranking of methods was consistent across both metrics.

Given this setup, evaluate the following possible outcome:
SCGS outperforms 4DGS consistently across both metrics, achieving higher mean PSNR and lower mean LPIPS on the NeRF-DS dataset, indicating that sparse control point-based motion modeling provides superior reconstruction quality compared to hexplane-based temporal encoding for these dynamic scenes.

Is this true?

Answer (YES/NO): NO